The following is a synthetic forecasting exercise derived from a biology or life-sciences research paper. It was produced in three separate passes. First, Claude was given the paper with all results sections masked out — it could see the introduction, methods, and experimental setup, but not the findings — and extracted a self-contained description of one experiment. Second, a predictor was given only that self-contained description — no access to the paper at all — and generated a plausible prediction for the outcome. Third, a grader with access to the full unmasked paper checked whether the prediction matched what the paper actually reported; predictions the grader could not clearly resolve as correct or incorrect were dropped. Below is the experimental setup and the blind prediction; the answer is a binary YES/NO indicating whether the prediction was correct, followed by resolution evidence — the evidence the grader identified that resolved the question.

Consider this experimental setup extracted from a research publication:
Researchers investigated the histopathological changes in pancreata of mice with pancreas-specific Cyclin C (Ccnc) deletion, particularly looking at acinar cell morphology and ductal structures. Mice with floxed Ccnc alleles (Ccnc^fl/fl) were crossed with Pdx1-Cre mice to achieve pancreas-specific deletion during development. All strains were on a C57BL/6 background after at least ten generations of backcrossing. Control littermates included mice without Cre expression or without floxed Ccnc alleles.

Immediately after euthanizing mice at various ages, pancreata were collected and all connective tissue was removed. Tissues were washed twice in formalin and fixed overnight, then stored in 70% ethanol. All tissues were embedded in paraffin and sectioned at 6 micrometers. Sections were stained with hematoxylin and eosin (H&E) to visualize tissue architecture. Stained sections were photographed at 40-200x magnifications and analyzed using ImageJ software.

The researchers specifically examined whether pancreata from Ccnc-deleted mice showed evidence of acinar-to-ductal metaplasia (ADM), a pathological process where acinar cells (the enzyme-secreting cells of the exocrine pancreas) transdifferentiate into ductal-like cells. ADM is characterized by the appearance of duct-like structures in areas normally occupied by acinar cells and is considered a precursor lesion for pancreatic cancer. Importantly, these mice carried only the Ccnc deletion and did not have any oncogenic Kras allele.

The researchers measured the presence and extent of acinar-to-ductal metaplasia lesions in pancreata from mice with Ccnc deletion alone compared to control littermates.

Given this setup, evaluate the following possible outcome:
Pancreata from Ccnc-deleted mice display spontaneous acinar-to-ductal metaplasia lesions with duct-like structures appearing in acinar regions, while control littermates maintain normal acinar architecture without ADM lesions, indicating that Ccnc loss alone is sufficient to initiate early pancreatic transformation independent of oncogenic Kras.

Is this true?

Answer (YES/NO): NO